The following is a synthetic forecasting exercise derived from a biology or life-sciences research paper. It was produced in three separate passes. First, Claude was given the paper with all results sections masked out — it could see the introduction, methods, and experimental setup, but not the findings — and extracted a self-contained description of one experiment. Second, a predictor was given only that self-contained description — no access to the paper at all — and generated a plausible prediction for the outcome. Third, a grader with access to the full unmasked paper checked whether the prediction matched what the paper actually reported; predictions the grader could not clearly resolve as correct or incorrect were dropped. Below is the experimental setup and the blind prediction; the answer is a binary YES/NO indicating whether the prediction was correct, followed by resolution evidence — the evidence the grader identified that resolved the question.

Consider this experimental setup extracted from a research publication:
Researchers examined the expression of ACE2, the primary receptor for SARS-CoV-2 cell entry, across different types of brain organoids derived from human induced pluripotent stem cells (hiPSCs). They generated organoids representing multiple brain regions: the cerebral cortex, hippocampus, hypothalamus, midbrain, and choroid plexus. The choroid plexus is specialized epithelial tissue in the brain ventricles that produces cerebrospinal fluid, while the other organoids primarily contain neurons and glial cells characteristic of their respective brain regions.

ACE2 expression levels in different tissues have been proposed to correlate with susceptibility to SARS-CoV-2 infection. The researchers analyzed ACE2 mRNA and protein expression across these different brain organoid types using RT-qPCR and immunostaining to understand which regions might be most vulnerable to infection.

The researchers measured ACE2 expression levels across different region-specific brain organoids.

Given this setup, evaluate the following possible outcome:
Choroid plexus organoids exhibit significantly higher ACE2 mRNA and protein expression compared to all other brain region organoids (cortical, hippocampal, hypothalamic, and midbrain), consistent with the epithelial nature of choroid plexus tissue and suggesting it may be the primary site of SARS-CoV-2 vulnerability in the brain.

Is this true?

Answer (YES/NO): NO